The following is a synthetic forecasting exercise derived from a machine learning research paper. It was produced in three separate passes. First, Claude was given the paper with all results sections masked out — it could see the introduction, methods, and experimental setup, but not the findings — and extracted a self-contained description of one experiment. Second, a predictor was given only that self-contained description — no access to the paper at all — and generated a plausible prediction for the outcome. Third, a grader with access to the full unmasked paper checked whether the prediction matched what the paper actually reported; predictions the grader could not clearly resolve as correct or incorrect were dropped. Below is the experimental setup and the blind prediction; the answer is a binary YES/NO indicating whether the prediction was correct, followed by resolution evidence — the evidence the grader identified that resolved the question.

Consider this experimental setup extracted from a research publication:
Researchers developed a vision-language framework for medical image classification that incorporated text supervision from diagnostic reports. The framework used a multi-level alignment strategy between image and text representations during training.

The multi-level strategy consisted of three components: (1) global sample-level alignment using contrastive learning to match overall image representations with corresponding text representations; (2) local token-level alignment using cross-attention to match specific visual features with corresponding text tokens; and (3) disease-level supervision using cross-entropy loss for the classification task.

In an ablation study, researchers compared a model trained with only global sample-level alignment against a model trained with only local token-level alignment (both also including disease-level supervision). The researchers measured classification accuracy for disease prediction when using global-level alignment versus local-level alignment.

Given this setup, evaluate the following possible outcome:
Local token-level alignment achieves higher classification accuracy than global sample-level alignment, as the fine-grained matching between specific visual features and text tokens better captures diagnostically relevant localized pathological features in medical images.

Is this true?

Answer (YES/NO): YES